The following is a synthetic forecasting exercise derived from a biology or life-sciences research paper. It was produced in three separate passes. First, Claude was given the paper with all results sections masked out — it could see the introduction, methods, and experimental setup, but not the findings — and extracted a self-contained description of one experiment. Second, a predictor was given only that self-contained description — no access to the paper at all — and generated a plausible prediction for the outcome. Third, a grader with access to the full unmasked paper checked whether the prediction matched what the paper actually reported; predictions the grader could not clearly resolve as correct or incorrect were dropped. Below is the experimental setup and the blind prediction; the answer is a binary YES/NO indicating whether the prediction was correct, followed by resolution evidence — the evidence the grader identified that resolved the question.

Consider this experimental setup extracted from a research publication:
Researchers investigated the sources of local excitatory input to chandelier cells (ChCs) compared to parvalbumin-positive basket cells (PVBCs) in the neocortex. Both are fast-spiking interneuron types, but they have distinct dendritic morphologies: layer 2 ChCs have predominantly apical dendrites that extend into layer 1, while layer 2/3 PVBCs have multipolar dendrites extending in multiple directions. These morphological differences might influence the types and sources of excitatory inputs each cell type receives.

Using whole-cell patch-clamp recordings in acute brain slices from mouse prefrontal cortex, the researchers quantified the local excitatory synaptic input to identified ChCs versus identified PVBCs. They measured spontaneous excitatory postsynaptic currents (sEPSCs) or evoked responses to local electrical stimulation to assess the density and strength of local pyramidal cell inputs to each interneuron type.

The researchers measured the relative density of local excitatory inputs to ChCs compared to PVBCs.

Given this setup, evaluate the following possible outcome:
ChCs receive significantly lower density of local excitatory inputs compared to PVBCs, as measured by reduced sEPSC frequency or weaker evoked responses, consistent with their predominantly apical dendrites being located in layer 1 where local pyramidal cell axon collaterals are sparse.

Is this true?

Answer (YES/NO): YES